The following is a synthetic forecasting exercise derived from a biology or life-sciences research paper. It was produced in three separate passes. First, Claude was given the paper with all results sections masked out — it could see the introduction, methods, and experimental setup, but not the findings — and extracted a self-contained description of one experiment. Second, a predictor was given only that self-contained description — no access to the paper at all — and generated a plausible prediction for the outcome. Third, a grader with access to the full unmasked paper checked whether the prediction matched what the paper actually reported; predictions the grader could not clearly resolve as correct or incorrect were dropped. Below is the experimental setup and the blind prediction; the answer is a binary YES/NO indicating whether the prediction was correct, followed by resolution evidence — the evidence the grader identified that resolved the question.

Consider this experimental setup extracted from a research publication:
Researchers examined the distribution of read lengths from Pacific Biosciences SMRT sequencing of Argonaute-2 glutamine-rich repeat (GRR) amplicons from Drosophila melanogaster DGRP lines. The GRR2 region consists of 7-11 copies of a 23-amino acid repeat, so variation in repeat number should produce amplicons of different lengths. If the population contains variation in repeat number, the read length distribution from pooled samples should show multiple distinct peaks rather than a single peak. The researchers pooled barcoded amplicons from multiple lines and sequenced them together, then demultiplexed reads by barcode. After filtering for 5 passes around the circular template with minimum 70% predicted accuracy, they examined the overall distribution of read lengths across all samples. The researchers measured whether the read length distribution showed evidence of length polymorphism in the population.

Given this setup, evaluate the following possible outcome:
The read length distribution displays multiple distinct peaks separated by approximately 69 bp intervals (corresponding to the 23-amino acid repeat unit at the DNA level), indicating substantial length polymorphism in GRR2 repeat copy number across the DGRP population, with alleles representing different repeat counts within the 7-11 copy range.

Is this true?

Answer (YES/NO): NO